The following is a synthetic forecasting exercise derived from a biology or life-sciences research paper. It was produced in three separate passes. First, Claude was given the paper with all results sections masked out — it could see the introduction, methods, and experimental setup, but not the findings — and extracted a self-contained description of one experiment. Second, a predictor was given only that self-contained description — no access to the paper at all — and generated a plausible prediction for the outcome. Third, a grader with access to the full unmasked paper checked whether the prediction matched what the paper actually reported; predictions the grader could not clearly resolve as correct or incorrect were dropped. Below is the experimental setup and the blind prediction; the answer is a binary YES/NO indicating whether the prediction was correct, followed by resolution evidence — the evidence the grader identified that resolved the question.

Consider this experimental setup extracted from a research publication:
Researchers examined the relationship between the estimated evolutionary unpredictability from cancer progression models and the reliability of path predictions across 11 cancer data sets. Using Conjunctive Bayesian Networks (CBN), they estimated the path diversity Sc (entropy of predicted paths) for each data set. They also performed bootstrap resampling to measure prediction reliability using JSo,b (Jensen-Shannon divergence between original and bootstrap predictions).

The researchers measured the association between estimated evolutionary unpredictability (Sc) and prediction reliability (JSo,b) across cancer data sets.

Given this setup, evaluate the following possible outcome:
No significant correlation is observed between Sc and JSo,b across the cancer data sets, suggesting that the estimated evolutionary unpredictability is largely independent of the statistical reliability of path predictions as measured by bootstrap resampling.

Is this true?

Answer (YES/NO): NO